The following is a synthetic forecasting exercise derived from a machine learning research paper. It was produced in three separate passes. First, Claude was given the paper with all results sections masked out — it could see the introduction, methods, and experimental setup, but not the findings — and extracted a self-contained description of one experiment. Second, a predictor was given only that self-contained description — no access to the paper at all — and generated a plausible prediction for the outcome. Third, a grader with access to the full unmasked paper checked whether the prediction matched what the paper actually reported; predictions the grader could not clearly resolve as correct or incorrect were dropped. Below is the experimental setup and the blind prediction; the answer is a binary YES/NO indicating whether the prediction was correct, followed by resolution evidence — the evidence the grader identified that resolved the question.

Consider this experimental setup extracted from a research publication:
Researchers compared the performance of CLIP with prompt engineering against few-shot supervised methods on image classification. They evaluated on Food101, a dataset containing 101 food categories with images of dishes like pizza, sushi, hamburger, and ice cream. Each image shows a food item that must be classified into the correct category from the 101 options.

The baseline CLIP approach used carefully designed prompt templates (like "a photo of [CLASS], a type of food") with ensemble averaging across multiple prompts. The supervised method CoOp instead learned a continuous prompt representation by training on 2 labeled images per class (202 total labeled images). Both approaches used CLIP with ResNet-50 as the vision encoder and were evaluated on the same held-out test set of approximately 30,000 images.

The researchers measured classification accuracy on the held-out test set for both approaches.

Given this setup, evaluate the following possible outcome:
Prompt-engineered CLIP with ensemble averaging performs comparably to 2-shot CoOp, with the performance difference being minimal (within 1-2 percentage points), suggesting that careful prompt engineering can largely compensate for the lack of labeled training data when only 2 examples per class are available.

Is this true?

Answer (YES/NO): NO